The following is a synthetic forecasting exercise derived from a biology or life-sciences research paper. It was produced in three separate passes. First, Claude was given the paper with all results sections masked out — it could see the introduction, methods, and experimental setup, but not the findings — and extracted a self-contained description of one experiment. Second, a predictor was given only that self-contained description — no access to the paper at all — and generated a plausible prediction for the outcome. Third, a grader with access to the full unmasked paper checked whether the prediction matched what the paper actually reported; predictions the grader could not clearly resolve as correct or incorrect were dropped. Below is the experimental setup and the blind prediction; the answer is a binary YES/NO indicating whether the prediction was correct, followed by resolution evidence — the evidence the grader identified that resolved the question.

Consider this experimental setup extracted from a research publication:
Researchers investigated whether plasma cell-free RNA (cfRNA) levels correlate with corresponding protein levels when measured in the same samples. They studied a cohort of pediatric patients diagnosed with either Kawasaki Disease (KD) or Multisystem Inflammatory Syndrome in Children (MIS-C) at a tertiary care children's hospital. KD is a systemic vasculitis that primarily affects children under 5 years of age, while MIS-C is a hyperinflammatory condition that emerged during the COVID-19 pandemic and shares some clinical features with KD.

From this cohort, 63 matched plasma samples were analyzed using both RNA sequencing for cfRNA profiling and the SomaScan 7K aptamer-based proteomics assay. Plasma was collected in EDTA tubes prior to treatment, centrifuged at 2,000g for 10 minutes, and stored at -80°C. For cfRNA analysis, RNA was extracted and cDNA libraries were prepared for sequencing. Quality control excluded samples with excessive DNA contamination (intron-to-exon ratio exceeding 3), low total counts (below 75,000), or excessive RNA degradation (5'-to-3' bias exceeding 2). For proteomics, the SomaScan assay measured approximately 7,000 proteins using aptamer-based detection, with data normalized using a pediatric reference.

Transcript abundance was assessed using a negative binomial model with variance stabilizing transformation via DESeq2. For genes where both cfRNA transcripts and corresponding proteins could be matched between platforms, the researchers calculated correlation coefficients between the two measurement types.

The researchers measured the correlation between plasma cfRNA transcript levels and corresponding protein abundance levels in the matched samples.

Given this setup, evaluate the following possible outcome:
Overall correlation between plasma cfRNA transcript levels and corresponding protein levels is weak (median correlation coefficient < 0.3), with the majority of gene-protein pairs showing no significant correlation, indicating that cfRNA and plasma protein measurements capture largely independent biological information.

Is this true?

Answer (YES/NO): YES